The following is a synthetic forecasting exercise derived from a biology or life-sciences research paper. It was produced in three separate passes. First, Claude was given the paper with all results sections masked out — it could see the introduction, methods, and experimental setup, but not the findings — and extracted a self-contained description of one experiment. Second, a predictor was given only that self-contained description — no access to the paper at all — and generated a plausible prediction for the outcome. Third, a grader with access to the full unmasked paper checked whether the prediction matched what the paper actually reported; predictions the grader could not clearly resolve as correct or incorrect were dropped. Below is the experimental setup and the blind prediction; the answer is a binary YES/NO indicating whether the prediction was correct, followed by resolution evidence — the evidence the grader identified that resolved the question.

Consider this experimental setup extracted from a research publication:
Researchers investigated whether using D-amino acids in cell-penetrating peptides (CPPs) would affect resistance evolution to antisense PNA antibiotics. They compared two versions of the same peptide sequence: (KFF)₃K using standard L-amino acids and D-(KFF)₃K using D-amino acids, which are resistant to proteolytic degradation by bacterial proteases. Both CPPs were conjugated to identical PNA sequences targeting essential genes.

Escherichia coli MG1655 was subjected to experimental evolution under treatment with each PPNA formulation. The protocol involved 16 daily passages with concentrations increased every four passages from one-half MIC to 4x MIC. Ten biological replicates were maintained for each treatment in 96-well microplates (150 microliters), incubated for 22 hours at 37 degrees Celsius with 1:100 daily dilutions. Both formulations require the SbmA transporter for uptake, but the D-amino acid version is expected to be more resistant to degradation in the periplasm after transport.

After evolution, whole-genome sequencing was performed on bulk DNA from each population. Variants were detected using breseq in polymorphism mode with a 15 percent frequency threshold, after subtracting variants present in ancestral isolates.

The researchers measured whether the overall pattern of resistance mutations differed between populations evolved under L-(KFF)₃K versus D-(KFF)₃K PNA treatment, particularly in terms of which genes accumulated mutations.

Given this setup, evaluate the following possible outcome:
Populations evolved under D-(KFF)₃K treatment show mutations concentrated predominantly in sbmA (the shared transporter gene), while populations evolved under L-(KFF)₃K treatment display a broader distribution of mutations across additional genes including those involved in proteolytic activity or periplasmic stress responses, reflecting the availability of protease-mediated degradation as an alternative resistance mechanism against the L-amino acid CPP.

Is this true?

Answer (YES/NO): NO